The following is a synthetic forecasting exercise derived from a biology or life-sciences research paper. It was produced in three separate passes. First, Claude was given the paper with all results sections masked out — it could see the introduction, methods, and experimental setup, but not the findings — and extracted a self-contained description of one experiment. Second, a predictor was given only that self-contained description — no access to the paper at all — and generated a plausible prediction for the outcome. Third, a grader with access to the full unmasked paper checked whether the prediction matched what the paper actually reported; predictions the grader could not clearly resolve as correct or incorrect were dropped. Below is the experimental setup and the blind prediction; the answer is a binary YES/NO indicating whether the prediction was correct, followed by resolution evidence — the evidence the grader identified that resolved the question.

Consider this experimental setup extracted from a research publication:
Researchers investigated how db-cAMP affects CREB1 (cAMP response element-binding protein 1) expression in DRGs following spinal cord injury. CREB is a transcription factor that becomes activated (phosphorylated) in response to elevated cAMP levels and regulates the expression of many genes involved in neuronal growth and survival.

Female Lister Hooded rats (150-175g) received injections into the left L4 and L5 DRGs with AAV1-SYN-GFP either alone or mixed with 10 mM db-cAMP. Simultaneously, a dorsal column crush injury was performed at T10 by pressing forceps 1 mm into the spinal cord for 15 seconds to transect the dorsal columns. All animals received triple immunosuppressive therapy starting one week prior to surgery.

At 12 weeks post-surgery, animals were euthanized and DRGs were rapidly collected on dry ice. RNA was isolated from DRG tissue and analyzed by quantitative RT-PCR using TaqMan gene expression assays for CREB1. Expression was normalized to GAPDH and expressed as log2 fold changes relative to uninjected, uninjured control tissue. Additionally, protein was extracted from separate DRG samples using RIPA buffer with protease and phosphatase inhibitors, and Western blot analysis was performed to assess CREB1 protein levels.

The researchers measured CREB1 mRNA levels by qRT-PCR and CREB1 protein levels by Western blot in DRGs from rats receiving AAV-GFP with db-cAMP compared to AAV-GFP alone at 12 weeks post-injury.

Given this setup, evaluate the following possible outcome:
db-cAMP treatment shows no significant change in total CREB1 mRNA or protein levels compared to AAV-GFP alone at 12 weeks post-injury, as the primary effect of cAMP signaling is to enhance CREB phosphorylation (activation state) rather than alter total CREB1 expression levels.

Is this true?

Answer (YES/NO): NO